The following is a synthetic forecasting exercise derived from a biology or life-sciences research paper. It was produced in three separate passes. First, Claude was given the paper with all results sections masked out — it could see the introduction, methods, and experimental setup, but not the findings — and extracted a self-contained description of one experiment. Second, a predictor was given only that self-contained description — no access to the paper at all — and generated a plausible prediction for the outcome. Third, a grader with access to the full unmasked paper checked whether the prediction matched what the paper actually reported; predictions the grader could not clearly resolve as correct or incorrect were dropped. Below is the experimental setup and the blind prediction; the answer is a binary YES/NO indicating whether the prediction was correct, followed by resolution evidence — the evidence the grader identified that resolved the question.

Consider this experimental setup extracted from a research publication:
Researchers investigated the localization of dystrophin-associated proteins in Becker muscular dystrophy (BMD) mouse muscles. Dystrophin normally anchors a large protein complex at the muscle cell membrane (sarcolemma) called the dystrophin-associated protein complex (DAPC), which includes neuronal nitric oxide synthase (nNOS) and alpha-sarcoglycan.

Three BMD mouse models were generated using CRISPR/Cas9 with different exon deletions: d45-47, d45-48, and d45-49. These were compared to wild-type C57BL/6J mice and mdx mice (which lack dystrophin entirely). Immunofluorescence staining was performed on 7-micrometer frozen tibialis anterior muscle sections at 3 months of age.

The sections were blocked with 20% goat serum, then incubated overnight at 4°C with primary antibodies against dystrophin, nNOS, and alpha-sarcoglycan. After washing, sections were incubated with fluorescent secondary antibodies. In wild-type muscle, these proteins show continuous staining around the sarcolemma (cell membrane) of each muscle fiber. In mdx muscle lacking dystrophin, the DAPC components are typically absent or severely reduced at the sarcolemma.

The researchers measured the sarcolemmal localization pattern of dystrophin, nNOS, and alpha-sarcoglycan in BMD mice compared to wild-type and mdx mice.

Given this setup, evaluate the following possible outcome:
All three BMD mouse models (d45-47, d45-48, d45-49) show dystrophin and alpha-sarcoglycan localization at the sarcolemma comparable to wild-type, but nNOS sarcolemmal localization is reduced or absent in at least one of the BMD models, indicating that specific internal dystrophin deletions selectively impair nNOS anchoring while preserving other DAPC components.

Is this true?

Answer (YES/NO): NO